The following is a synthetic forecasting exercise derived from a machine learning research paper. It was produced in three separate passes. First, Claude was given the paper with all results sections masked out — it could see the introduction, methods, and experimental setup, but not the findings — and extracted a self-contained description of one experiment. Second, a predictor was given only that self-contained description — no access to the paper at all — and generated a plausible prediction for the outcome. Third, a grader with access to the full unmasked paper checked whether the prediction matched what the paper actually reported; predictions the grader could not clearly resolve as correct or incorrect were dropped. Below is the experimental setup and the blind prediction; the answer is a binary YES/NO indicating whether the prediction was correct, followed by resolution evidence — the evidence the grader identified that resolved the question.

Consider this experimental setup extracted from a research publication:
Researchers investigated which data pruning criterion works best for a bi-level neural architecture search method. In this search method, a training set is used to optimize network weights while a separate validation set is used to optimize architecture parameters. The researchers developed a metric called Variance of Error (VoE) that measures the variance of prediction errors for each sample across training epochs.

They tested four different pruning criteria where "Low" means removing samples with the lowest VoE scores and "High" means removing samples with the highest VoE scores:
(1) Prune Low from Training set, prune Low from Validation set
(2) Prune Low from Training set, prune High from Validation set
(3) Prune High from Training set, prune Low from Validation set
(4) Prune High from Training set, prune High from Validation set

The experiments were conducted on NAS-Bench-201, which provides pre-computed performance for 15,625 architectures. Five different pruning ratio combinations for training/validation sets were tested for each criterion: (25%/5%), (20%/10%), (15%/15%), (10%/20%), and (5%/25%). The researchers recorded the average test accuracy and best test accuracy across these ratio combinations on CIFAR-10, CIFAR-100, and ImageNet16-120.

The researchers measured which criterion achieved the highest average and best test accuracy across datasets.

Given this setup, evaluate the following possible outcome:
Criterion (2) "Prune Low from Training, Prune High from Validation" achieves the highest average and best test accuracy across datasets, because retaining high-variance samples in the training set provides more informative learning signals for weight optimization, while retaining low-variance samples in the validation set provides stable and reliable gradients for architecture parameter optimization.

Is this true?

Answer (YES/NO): YES